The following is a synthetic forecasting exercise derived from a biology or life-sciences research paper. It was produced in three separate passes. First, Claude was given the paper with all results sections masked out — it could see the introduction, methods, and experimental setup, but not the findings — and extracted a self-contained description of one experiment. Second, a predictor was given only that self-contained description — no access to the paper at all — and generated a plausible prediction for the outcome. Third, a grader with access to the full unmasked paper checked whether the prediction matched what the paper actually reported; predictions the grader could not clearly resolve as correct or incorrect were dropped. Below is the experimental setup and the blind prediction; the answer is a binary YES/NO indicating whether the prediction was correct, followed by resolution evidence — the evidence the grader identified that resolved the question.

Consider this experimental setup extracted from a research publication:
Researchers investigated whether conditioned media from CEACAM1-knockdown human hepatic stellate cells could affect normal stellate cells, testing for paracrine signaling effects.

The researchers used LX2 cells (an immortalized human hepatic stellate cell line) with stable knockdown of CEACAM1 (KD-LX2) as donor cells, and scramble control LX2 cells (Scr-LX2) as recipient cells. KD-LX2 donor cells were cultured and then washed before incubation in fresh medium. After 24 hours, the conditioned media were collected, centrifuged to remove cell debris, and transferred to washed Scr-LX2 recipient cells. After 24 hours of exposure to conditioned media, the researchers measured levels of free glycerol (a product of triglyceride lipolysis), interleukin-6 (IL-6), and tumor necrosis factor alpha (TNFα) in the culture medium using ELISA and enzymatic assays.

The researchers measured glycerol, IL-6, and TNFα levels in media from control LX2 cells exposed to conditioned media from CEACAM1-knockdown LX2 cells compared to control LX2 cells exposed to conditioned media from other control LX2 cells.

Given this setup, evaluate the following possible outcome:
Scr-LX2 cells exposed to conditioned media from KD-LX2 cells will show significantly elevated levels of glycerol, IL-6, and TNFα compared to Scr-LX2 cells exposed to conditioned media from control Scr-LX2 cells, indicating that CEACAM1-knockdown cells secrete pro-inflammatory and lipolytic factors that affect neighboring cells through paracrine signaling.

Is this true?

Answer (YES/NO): YES